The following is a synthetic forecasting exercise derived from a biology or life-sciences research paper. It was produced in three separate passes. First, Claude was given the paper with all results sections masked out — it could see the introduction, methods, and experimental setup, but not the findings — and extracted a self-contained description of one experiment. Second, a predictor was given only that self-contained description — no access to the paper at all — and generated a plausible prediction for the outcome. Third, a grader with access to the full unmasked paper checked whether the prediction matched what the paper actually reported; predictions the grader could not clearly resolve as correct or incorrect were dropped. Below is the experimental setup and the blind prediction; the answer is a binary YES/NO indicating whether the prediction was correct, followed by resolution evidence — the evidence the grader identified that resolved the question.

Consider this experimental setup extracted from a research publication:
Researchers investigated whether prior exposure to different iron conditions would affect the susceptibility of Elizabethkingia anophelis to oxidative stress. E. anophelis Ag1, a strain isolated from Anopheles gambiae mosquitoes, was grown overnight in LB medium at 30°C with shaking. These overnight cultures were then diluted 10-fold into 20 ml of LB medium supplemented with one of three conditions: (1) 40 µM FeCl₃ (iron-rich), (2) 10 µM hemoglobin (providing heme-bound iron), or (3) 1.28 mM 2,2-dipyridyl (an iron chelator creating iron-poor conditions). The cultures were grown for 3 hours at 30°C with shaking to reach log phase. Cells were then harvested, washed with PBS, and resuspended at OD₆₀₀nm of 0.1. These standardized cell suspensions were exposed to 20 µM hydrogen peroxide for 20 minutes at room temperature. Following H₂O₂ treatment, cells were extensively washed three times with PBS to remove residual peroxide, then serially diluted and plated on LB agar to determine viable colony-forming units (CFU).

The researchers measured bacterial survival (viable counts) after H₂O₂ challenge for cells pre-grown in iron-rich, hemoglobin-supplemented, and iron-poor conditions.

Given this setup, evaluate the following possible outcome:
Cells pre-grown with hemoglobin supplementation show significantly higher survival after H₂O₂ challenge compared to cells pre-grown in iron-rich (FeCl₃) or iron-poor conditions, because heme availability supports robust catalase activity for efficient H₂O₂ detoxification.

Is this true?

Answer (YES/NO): YES